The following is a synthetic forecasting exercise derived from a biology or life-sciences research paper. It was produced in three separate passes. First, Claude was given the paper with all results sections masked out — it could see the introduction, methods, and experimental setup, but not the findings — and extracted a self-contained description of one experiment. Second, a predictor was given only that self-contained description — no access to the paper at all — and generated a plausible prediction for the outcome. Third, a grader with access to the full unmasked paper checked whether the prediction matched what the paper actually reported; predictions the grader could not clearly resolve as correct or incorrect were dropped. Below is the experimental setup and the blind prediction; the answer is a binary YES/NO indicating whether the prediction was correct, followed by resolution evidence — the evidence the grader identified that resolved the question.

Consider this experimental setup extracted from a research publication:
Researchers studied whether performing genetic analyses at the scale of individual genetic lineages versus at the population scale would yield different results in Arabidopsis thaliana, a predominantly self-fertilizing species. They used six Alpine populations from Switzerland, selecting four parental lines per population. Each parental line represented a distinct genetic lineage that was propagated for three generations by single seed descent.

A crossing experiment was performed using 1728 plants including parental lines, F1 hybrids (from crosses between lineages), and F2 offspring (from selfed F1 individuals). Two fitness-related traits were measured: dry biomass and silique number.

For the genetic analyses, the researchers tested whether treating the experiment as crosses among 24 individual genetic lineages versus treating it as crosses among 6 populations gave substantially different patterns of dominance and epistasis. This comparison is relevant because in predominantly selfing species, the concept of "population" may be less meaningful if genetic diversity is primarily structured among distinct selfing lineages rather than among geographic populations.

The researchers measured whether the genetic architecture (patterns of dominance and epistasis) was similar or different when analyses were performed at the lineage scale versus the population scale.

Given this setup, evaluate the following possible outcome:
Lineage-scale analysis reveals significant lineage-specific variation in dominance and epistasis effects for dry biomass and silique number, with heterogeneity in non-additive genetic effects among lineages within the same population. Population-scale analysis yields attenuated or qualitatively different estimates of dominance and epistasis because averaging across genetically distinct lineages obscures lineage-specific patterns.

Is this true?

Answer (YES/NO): NO